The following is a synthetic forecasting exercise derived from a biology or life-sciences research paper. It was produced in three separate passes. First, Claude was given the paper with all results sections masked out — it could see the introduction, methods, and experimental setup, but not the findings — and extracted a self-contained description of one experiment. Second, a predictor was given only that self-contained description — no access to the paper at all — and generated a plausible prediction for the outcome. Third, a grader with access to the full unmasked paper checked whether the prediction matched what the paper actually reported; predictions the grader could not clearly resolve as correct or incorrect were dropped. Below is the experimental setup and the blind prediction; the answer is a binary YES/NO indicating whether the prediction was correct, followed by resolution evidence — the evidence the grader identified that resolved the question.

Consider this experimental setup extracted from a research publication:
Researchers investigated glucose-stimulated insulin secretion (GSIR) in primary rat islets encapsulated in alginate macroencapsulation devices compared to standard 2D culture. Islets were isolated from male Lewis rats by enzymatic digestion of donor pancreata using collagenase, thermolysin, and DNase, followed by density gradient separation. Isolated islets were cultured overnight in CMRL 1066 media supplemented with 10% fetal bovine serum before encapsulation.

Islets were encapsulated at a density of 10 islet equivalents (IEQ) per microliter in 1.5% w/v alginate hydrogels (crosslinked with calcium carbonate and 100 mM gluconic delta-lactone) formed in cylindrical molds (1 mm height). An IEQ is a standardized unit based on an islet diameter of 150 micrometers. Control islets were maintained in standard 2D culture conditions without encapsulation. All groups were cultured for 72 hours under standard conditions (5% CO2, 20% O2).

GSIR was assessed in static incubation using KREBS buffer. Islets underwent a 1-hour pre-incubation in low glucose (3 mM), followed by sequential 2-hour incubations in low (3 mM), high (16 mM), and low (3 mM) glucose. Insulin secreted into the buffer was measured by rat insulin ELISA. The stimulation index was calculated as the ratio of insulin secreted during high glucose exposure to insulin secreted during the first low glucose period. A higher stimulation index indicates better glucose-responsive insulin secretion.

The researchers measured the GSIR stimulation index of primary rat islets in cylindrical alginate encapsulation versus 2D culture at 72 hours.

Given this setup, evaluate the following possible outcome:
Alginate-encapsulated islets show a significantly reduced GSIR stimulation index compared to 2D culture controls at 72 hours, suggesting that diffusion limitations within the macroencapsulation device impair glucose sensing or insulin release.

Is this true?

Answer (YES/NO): NO